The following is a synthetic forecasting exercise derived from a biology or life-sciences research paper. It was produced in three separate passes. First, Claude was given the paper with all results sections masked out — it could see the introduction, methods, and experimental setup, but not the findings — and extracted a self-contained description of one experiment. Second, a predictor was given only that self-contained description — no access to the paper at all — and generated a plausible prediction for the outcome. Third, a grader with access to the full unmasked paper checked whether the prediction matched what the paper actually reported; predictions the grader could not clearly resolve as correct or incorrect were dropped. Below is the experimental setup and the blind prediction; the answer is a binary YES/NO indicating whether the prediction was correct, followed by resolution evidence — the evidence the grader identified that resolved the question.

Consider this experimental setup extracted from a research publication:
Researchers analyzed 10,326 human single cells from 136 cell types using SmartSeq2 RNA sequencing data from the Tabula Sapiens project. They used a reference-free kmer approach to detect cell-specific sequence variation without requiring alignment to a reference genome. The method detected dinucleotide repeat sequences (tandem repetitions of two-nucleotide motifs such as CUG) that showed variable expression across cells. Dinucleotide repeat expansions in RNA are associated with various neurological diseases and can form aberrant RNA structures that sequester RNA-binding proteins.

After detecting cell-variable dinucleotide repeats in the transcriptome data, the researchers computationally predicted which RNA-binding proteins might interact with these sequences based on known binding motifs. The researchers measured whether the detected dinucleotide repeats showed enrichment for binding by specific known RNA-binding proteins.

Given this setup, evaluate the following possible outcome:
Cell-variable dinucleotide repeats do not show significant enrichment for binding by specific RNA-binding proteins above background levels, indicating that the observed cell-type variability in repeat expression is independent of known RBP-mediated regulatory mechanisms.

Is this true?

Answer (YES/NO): NO